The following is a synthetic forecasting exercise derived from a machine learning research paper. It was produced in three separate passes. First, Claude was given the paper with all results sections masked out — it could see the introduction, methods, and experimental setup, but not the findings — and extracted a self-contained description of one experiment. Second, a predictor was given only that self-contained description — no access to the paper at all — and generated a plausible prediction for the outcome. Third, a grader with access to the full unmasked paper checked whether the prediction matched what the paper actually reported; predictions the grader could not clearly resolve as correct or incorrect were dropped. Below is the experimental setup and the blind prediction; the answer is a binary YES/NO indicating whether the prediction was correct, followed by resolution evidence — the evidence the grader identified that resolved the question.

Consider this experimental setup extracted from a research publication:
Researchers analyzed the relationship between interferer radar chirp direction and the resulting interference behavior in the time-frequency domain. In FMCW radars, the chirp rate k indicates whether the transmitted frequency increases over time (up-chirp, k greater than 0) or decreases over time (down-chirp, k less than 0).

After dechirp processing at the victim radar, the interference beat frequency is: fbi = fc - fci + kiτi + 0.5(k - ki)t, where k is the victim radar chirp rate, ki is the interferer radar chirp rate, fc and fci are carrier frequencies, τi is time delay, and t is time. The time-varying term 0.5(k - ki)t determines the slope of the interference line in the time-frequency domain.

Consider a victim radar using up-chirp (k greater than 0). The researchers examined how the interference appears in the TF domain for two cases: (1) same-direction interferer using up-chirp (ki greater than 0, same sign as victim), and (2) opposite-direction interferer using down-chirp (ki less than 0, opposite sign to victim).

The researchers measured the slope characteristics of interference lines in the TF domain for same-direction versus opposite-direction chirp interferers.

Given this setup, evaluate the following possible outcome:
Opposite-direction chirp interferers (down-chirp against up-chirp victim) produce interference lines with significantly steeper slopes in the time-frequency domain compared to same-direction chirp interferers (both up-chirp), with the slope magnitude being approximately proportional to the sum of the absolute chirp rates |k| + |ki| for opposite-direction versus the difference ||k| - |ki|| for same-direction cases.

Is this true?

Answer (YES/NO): YES